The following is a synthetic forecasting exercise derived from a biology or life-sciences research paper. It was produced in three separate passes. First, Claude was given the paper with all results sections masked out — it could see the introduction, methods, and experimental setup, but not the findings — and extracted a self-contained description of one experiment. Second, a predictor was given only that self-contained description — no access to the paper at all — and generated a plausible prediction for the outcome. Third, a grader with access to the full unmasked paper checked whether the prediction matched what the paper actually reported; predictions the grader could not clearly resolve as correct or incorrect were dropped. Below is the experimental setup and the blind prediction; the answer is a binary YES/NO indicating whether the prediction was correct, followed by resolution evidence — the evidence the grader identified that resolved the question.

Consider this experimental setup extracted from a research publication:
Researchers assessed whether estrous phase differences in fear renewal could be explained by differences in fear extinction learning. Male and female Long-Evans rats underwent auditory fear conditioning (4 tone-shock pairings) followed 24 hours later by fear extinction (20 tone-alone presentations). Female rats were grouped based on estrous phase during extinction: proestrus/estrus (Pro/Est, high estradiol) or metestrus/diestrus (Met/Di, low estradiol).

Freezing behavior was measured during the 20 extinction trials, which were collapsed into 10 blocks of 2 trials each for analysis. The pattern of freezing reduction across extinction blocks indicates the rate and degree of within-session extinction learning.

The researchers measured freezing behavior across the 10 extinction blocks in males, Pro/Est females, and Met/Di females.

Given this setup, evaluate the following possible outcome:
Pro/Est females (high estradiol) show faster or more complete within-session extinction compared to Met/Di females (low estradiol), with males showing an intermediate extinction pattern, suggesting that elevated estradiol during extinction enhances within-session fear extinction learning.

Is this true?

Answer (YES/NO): NO